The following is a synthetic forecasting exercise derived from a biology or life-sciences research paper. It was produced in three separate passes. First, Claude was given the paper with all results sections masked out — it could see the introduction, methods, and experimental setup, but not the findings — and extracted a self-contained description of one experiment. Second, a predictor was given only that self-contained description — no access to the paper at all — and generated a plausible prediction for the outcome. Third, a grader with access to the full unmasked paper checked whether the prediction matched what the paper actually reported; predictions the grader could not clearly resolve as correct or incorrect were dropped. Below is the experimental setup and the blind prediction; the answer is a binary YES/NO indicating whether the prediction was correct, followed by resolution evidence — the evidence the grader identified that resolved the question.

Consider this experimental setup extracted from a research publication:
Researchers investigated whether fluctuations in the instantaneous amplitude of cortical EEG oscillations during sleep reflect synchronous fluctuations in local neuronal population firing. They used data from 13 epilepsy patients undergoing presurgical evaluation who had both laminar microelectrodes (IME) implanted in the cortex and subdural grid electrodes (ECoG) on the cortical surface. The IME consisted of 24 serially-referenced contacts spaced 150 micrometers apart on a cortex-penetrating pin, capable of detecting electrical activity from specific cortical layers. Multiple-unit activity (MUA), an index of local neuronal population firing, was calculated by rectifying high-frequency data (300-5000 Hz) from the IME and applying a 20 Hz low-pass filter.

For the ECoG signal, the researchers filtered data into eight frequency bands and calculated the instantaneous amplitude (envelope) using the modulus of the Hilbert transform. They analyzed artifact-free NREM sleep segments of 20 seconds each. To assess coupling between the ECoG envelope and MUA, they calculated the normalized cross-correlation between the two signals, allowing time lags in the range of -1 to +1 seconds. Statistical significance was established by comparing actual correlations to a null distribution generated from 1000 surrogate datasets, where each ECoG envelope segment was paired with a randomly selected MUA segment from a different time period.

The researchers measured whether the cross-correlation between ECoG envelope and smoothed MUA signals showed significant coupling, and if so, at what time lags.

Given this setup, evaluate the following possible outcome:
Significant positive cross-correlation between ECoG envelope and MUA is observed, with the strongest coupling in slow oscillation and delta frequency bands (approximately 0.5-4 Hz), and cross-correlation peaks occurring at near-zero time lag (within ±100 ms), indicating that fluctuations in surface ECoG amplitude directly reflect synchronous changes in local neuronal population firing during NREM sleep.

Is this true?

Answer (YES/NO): NO